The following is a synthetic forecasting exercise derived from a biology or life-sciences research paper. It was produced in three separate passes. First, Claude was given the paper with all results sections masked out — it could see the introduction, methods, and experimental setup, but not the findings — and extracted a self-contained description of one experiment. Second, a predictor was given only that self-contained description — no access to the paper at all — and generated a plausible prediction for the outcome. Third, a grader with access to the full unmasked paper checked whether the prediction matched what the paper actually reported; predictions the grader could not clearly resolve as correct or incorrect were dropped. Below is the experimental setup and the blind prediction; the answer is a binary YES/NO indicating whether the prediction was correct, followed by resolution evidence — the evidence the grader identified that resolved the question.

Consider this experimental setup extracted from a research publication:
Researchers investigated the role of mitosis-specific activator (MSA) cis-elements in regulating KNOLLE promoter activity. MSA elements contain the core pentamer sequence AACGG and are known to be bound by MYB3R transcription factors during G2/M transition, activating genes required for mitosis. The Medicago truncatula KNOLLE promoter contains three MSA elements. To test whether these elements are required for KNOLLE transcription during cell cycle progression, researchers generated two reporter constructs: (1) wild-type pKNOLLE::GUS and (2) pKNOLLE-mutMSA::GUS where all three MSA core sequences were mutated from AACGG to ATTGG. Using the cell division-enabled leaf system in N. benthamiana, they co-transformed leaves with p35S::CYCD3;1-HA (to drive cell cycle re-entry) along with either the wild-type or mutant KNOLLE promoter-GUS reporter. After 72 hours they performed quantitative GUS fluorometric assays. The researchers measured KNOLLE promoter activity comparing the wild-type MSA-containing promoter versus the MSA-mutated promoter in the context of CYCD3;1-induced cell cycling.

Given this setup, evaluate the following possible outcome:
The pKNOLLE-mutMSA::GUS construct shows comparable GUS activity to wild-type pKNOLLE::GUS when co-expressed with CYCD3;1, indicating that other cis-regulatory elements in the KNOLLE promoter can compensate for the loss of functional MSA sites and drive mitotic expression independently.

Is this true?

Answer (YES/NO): NO